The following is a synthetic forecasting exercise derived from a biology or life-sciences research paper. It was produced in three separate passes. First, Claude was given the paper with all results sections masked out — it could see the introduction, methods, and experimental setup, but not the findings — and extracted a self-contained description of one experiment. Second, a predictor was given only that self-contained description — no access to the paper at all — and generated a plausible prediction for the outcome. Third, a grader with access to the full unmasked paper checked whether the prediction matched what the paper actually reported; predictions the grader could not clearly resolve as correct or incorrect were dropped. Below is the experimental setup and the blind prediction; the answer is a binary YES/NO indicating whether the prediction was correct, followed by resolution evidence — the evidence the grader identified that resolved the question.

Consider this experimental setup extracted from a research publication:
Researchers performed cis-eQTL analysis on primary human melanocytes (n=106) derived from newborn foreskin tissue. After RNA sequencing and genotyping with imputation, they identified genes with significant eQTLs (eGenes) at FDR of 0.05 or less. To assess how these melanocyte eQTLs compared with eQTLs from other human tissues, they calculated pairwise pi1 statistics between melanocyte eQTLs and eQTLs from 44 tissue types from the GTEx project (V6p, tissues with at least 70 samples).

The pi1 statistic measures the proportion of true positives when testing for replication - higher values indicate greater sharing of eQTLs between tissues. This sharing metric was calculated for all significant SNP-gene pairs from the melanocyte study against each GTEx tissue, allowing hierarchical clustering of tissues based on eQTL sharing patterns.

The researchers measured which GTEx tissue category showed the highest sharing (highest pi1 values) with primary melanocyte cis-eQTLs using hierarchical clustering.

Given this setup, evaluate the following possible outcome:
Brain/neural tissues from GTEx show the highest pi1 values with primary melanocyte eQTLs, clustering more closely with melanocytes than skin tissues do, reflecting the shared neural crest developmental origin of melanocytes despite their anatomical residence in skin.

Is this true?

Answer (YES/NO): NO